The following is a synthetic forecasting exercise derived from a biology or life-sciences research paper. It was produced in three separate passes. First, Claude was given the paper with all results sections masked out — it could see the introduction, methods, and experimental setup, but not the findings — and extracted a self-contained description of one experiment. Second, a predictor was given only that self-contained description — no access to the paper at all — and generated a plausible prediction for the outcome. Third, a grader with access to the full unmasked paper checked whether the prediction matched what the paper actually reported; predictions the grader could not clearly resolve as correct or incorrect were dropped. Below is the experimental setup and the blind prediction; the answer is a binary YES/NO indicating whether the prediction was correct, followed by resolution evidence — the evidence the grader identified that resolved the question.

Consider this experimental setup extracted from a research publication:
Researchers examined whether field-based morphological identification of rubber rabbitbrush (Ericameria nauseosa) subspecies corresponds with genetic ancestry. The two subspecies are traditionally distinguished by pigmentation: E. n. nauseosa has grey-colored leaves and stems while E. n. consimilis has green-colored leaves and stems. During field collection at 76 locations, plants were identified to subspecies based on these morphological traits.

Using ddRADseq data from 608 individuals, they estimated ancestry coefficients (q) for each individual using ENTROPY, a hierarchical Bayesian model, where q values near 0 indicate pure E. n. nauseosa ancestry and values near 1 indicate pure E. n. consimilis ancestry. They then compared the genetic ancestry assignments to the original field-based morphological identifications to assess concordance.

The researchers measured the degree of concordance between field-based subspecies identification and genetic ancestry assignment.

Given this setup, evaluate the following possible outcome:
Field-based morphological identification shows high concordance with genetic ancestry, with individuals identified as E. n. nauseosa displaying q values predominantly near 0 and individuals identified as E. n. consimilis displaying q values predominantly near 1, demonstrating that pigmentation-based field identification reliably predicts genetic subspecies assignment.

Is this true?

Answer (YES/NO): YES